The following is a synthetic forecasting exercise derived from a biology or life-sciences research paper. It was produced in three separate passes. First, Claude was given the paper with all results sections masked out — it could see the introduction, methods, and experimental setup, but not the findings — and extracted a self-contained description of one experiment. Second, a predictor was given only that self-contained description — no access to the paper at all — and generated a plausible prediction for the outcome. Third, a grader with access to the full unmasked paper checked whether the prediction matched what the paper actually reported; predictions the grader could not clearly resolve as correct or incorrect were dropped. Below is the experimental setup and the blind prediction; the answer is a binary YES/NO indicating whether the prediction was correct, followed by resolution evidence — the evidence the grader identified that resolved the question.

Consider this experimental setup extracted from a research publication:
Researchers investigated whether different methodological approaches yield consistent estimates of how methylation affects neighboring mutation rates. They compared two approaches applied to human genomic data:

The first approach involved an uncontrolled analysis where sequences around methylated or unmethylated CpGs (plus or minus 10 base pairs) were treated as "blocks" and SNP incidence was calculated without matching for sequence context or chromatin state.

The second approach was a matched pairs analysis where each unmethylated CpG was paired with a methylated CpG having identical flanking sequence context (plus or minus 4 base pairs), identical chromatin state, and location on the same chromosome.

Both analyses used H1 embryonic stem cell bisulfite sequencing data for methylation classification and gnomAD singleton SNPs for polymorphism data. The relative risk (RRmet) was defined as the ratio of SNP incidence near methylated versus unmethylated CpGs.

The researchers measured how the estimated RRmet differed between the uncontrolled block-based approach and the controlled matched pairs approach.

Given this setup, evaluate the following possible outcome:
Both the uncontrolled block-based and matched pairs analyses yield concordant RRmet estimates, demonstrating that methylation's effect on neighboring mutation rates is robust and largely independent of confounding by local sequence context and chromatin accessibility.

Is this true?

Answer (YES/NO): YES